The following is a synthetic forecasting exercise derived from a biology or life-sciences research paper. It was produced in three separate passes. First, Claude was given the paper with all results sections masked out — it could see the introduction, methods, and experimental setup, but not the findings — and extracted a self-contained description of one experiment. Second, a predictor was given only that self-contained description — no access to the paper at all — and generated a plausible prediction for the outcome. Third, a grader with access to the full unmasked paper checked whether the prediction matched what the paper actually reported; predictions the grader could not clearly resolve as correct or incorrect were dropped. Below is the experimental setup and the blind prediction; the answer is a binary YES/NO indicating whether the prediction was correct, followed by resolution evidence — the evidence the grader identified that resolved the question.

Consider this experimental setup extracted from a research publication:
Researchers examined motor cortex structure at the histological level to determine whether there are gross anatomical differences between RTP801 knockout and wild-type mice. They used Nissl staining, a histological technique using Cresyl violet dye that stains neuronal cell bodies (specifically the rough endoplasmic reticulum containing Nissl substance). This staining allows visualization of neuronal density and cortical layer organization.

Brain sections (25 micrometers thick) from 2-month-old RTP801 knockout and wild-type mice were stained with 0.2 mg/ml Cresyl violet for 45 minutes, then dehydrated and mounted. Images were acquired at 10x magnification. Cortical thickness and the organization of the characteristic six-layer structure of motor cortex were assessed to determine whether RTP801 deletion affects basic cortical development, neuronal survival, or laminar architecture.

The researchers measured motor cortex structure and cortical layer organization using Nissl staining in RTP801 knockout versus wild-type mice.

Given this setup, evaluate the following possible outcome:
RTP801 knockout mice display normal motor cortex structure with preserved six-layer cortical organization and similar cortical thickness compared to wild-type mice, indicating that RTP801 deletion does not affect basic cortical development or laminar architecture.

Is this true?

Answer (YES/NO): NO